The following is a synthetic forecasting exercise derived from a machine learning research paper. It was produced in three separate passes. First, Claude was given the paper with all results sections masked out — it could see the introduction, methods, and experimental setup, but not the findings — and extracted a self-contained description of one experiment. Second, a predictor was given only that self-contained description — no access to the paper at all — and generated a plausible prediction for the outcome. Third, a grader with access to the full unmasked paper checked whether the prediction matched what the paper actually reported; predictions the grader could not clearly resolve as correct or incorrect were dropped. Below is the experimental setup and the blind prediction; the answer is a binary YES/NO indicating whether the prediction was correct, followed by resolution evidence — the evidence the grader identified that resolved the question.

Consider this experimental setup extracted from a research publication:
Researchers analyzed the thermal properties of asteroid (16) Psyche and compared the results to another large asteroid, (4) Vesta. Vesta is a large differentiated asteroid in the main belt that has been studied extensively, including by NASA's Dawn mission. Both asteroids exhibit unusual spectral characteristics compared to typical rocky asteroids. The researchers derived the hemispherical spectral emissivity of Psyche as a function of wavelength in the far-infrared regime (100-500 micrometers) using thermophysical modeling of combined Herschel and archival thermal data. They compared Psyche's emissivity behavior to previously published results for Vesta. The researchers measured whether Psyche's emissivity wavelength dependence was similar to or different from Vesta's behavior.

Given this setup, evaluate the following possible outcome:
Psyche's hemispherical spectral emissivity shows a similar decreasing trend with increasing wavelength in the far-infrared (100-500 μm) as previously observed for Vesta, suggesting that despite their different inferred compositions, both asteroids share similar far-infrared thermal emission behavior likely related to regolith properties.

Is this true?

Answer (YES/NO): NO